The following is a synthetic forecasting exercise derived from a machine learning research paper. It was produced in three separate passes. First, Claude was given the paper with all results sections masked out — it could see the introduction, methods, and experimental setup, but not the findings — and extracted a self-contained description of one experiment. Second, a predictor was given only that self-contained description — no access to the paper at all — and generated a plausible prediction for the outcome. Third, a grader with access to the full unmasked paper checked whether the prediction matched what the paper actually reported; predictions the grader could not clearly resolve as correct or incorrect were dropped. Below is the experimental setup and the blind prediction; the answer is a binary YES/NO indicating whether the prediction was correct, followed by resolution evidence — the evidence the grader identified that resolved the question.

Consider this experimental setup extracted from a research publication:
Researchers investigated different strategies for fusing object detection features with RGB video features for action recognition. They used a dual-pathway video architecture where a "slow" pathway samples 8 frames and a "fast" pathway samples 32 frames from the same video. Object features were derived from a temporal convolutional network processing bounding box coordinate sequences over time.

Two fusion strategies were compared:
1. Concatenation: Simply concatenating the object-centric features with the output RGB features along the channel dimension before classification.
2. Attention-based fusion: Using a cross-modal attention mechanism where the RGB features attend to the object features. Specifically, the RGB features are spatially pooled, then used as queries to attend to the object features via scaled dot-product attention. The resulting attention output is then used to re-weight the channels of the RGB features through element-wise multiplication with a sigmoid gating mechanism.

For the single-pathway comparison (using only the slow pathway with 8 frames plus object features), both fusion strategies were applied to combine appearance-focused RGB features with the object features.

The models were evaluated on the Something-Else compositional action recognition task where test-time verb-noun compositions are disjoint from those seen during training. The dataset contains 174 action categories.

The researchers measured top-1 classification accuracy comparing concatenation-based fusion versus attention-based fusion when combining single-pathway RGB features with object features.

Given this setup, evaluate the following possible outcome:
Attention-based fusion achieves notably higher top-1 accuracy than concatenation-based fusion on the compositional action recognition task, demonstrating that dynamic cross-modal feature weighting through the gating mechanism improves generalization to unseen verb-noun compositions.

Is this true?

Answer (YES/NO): YES